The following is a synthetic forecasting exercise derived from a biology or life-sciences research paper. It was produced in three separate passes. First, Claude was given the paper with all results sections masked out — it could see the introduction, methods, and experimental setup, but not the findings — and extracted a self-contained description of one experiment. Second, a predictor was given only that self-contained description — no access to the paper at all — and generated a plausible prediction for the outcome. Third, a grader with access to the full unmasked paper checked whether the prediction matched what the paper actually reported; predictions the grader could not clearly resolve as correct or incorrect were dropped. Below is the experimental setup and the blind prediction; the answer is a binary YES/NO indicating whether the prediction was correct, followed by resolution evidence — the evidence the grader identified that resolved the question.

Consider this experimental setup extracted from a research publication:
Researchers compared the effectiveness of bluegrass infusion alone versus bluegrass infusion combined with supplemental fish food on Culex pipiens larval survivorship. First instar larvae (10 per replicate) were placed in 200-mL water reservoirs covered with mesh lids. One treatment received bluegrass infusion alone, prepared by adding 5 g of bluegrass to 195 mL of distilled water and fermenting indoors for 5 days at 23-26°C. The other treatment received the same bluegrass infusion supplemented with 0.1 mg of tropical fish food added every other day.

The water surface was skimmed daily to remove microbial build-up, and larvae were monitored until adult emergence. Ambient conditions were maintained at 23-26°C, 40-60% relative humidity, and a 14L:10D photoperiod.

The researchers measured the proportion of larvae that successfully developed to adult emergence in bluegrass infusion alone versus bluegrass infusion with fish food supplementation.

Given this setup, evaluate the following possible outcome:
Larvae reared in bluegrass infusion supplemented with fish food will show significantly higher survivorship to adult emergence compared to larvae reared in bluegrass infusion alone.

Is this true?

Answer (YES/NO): NO